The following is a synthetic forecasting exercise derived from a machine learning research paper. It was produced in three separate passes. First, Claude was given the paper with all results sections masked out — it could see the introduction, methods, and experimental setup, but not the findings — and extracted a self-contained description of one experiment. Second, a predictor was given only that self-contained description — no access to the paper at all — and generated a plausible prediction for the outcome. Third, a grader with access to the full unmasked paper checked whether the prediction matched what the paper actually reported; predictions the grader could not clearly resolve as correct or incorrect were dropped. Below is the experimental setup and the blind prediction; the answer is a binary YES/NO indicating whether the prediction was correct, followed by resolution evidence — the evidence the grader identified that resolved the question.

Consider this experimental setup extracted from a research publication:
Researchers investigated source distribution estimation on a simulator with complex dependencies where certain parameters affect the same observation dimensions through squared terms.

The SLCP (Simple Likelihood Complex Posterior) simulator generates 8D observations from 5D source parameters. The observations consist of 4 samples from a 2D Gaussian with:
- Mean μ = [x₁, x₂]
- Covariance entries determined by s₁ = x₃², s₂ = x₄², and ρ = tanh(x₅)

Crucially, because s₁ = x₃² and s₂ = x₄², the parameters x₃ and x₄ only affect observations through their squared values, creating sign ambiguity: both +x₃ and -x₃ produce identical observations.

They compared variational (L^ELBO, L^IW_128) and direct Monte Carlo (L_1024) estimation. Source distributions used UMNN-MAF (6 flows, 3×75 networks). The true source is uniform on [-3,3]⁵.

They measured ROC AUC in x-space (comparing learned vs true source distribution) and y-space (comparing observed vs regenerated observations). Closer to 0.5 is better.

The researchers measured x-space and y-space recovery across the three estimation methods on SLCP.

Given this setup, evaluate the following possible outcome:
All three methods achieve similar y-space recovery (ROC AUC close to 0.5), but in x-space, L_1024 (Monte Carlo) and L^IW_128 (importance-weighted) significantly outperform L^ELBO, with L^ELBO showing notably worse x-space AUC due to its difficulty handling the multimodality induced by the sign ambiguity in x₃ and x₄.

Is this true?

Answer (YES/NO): NO